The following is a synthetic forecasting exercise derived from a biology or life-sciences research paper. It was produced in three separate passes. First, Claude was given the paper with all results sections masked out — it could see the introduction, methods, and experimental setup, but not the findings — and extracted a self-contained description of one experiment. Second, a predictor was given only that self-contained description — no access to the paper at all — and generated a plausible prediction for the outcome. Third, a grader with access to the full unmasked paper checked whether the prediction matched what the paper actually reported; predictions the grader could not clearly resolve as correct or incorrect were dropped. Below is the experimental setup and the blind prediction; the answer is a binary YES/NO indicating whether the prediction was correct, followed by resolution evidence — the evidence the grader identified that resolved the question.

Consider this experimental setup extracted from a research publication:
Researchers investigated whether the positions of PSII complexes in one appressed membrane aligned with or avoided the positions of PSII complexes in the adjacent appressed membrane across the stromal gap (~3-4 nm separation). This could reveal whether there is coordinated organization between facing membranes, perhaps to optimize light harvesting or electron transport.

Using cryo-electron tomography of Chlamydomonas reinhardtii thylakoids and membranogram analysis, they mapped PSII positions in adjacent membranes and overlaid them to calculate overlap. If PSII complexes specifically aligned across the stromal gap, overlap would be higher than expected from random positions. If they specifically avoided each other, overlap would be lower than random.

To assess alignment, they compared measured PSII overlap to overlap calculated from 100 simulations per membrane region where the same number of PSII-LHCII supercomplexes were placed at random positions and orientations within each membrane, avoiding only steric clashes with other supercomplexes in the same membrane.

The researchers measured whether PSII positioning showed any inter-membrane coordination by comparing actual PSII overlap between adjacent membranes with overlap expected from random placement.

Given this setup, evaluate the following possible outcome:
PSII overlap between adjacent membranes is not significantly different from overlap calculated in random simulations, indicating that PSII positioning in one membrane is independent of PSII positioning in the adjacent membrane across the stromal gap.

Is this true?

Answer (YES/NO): YES